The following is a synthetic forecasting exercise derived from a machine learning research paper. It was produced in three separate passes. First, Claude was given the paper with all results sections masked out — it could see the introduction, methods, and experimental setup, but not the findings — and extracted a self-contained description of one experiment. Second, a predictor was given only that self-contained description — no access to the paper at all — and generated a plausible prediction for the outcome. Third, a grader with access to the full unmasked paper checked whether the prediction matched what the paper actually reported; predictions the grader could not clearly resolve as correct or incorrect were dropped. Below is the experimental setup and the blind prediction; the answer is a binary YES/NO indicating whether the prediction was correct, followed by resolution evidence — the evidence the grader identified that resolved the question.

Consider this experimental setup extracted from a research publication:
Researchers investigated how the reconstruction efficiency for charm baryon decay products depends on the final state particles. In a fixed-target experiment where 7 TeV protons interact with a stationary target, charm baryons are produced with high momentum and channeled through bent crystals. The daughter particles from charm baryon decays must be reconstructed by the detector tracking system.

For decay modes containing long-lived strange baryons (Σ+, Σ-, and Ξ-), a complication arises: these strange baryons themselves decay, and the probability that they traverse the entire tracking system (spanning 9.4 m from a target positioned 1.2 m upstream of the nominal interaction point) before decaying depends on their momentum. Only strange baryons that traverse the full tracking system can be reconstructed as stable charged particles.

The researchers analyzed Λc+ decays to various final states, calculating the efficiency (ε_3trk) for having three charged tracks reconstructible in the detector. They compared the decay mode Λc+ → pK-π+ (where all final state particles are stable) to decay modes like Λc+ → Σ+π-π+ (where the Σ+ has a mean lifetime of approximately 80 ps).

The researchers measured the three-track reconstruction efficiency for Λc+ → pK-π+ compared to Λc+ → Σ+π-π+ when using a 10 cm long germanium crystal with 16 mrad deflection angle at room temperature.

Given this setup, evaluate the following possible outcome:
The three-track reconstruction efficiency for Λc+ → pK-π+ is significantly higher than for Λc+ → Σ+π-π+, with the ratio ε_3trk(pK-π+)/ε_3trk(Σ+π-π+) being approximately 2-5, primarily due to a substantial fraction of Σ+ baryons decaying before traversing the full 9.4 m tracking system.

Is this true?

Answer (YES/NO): NO